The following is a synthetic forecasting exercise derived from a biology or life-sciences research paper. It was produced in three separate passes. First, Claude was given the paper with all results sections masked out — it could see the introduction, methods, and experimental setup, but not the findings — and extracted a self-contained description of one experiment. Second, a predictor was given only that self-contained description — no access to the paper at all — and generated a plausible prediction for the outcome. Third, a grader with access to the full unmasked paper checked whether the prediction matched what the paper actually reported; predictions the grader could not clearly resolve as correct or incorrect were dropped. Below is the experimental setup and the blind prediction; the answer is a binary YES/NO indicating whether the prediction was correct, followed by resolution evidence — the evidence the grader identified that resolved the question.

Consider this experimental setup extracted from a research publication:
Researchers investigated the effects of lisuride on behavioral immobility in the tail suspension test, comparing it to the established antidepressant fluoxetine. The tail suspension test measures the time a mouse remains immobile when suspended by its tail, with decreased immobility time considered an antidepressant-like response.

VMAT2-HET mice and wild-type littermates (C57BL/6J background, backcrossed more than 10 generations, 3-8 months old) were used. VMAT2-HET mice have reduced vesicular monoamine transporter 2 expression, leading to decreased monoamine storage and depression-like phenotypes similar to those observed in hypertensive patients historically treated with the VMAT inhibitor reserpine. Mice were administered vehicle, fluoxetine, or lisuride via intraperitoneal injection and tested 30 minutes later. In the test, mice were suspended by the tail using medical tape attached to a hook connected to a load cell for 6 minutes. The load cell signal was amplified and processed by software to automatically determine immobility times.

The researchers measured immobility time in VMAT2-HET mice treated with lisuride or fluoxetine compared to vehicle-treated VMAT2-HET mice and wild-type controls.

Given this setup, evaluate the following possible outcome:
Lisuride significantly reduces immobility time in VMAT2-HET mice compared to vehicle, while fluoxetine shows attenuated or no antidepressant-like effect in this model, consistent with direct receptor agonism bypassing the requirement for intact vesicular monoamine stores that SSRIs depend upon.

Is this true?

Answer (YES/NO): NO